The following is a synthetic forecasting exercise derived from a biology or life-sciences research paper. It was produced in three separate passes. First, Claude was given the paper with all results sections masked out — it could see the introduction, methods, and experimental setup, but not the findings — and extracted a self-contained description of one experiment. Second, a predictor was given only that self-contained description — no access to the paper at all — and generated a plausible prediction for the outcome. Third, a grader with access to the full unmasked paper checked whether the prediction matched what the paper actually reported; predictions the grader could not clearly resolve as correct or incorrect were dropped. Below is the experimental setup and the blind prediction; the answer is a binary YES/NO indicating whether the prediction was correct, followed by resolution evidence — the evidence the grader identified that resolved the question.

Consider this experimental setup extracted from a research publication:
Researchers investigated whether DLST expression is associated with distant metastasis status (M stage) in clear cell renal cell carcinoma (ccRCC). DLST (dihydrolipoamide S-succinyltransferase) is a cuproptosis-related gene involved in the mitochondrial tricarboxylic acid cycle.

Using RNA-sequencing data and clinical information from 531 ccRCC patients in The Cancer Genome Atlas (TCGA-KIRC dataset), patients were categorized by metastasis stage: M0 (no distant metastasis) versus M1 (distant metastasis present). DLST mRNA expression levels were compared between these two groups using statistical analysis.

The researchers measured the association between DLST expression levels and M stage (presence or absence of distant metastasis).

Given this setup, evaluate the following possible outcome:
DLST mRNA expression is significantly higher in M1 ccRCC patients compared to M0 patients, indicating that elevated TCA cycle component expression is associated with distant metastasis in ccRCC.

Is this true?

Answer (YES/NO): NO